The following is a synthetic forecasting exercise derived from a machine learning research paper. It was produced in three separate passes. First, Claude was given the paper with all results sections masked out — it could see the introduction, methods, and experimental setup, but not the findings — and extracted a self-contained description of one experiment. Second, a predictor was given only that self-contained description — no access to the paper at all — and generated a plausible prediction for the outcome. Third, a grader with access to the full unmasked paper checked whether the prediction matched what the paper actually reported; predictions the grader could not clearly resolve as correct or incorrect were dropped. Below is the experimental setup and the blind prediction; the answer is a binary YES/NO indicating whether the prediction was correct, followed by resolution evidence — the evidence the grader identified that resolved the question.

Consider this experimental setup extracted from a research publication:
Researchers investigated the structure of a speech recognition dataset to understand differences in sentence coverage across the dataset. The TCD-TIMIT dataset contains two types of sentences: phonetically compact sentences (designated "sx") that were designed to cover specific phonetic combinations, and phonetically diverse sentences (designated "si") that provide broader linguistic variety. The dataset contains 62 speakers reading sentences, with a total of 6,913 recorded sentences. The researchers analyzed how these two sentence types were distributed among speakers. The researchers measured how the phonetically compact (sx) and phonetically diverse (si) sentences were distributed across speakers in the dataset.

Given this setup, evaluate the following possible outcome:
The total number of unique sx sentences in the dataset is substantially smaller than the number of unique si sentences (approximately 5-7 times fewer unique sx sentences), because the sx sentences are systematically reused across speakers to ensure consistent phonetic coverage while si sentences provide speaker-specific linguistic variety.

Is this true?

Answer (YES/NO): NO